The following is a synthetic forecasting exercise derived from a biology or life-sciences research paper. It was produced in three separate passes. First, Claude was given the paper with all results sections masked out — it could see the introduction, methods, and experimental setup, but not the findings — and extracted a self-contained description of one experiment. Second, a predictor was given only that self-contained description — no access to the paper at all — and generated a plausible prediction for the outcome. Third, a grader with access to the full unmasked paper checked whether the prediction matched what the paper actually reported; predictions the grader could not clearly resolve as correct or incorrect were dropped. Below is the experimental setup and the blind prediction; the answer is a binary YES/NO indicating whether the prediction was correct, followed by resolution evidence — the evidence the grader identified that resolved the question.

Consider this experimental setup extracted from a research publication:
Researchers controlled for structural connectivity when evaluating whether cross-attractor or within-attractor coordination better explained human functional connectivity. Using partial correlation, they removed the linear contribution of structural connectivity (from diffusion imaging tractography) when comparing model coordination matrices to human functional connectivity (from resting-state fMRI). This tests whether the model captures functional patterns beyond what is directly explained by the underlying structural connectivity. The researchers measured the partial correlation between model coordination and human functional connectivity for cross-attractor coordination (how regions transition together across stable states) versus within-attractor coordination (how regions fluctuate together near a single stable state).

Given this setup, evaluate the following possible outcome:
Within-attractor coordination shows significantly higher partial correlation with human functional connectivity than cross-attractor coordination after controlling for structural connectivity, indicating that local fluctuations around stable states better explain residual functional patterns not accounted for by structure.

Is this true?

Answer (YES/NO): NO